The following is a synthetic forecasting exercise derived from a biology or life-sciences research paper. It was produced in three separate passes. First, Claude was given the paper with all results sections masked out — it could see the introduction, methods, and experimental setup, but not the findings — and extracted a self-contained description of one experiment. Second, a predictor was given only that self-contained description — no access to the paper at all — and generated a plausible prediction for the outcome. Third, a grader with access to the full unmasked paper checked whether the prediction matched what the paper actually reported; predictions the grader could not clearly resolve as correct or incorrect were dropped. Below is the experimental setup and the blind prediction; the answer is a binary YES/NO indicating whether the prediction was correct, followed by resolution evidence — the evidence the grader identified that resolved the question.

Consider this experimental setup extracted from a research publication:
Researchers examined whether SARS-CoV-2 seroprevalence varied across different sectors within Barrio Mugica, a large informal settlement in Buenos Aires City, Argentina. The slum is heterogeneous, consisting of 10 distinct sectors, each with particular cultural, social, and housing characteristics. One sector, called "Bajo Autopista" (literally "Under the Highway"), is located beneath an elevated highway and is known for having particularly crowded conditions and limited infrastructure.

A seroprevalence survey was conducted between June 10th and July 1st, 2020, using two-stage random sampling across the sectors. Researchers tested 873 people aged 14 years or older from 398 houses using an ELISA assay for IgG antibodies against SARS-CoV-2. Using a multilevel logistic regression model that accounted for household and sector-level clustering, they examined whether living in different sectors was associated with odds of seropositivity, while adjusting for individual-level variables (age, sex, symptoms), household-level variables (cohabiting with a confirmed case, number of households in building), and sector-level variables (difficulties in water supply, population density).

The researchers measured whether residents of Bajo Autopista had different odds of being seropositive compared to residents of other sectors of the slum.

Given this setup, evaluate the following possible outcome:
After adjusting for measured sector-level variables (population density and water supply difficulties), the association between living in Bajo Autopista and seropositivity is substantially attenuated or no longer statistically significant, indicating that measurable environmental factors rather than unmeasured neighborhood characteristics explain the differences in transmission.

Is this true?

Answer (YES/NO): NO